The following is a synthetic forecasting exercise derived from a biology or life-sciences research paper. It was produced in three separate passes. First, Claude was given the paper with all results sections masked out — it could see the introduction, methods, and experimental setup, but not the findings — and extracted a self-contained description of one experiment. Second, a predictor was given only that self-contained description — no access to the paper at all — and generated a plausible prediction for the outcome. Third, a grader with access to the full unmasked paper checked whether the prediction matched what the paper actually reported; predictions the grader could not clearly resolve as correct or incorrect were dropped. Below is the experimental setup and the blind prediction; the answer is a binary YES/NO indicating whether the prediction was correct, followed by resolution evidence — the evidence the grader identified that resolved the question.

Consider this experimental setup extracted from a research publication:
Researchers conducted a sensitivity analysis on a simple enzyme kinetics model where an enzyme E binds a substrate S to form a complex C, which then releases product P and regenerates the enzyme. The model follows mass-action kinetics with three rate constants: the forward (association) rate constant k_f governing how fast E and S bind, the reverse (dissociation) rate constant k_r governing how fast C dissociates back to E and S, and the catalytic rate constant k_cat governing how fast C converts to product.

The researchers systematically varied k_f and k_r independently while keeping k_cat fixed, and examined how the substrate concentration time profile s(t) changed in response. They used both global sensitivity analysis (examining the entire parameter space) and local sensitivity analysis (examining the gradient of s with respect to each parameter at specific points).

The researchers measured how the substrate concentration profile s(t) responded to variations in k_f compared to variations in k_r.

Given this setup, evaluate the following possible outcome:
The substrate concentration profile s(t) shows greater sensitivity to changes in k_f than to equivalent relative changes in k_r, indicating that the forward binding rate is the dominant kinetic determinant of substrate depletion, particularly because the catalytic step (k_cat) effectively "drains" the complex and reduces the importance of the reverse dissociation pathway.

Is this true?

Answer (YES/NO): YES